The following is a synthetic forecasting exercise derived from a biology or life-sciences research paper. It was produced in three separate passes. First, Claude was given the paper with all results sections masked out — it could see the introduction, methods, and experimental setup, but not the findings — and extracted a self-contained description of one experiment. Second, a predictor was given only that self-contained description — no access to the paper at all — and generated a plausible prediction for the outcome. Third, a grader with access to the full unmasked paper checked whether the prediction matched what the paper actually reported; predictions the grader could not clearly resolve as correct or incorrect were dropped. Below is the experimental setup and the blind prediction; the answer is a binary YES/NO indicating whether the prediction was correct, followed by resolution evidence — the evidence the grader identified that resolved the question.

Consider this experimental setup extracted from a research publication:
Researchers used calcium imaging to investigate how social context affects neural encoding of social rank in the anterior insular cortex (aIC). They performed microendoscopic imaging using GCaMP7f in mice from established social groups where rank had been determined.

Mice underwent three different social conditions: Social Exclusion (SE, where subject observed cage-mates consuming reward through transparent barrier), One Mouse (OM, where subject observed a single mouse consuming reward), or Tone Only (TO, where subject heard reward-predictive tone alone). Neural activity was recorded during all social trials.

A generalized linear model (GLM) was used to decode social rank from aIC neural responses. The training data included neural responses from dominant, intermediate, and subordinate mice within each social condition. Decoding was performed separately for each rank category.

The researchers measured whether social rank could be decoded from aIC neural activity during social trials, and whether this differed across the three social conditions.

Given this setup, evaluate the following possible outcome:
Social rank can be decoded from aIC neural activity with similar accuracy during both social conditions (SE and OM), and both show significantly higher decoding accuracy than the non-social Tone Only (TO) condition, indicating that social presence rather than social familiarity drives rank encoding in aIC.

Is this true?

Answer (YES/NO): NO